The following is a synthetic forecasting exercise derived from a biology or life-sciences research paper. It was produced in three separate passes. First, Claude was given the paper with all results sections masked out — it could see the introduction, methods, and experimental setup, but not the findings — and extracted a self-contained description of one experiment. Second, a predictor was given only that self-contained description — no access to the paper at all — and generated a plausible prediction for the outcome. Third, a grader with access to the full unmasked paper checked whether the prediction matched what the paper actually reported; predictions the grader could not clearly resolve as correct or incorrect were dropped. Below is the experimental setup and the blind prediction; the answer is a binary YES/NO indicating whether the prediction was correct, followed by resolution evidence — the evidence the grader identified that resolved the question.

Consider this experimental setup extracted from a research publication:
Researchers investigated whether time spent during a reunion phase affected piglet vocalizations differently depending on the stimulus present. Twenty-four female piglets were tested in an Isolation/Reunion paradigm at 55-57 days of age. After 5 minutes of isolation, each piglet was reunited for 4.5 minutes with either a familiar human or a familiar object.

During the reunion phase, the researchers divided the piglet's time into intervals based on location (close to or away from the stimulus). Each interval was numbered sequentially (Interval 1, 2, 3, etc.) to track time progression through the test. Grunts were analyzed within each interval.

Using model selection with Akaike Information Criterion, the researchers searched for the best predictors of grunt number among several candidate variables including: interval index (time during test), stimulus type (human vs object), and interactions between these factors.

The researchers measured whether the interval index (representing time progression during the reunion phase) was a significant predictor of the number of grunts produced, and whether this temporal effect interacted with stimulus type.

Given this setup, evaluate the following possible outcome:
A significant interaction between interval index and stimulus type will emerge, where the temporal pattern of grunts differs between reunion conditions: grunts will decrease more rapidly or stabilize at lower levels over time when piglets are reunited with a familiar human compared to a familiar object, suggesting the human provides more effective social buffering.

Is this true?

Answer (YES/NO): NO